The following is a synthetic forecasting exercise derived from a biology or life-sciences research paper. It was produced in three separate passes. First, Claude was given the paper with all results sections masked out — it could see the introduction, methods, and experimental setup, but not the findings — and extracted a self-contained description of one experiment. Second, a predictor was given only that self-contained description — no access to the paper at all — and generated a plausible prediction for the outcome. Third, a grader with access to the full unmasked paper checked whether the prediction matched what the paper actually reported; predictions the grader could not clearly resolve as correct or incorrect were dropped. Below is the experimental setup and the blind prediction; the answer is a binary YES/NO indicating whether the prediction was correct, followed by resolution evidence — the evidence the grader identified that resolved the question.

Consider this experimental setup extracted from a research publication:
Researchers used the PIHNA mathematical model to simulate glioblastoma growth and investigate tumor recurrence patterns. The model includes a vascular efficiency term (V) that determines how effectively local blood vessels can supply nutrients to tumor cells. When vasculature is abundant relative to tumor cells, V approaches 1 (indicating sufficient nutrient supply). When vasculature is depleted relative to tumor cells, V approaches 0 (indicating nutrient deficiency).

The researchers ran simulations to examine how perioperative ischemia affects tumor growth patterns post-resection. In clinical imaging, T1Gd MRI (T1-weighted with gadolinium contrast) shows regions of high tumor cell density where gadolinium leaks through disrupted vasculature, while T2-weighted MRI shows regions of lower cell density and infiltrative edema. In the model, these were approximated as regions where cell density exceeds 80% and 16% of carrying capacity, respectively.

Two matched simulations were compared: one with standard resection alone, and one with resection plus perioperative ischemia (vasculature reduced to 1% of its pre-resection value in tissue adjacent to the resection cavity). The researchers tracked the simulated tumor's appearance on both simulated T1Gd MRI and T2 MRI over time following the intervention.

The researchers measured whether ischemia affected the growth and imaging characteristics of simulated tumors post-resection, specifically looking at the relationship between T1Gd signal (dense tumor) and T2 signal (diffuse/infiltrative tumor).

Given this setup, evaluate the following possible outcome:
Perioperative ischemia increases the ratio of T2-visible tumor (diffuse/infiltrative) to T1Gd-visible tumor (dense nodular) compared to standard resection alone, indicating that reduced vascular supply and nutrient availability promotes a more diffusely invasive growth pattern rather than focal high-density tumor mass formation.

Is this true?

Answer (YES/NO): YES